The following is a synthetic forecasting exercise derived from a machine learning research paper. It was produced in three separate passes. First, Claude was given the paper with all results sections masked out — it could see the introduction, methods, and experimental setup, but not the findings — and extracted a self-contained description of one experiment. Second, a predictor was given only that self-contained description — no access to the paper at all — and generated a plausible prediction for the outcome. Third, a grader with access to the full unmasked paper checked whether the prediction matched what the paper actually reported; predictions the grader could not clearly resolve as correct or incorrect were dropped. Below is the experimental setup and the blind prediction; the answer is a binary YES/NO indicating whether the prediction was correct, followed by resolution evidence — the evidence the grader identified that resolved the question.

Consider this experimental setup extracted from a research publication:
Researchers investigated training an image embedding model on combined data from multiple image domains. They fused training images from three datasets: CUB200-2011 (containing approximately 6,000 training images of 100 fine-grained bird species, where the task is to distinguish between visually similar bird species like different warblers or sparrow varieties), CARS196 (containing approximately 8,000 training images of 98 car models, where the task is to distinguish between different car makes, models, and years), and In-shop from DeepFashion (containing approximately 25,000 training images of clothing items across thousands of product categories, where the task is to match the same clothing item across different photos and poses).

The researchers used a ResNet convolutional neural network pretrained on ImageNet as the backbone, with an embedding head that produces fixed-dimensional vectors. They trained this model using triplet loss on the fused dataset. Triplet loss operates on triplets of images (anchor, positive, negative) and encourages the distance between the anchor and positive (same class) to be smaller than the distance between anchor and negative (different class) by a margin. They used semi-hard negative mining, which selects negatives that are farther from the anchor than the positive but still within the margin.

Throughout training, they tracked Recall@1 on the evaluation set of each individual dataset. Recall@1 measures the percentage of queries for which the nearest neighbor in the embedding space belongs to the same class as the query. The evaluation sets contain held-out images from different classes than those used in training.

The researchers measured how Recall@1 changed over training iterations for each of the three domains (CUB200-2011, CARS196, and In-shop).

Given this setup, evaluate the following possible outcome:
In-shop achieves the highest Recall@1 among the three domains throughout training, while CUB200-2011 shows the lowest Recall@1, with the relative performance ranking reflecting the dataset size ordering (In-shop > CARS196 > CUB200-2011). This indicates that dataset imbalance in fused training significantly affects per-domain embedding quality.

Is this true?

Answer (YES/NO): NO